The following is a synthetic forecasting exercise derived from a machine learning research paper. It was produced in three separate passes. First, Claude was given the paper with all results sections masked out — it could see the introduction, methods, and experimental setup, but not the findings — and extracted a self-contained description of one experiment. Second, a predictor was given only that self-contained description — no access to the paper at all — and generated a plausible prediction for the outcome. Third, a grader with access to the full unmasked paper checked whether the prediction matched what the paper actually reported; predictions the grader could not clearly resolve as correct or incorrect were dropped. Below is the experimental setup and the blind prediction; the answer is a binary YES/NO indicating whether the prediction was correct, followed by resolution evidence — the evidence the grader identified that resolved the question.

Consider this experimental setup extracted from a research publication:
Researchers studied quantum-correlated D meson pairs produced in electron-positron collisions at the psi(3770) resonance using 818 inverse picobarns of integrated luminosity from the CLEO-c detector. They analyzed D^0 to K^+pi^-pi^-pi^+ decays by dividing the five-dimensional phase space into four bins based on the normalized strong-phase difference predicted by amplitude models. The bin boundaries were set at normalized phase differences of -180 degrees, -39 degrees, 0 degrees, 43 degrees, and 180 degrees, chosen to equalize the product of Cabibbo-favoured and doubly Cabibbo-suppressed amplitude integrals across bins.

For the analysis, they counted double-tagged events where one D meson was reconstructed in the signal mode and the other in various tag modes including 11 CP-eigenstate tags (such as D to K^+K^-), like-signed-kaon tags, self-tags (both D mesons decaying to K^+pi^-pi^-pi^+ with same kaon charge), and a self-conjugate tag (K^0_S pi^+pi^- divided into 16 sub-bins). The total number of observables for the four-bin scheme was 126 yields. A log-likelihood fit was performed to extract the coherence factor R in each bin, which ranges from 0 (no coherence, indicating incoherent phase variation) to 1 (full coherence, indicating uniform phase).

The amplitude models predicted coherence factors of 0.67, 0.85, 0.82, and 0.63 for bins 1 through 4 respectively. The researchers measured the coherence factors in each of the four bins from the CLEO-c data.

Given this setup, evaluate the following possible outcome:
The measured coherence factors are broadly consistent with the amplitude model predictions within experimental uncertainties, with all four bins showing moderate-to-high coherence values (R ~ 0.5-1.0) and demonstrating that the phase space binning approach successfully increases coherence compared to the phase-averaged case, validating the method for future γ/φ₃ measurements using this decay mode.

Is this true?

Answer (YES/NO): NO